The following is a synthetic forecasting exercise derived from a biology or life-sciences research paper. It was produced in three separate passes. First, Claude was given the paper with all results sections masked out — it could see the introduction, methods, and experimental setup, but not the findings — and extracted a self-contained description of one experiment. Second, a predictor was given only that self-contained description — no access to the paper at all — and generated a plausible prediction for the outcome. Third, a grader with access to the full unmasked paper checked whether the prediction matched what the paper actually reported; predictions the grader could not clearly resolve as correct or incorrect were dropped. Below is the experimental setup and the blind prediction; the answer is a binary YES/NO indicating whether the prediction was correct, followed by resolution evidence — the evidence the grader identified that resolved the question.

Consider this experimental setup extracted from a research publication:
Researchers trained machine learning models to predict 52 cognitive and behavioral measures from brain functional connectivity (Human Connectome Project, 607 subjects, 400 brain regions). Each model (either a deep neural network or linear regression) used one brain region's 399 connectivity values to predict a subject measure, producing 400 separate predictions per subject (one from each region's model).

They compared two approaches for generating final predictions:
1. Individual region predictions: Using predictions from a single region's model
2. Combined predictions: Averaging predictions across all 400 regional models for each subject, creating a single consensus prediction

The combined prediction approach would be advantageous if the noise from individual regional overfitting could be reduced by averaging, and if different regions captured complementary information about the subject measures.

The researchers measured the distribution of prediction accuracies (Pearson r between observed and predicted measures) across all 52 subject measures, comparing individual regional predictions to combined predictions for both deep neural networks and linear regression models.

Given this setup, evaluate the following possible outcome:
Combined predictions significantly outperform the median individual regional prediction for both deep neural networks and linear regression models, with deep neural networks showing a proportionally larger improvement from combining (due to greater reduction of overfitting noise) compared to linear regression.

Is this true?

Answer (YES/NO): NO